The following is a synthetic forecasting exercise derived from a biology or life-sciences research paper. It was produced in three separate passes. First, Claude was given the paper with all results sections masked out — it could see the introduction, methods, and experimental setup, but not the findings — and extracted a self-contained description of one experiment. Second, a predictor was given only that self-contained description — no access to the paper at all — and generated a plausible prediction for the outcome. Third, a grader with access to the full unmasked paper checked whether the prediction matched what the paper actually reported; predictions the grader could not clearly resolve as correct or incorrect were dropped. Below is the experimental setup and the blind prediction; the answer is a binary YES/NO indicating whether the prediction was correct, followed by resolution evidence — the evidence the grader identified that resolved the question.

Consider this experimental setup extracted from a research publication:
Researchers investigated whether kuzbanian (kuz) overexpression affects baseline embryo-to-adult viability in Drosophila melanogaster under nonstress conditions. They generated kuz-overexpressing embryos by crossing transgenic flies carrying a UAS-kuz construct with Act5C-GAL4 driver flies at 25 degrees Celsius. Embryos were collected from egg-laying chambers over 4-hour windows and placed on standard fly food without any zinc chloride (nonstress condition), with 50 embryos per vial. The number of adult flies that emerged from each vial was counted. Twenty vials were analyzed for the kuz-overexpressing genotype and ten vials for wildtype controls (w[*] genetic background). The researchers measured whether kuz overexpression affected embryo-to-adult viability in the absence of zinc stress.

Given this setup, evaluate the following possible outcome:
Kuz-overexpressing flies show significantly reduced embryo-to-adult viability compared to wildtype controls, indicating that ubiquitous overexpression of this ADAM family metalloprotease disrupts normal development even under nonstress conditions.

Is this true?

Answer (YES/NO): NO